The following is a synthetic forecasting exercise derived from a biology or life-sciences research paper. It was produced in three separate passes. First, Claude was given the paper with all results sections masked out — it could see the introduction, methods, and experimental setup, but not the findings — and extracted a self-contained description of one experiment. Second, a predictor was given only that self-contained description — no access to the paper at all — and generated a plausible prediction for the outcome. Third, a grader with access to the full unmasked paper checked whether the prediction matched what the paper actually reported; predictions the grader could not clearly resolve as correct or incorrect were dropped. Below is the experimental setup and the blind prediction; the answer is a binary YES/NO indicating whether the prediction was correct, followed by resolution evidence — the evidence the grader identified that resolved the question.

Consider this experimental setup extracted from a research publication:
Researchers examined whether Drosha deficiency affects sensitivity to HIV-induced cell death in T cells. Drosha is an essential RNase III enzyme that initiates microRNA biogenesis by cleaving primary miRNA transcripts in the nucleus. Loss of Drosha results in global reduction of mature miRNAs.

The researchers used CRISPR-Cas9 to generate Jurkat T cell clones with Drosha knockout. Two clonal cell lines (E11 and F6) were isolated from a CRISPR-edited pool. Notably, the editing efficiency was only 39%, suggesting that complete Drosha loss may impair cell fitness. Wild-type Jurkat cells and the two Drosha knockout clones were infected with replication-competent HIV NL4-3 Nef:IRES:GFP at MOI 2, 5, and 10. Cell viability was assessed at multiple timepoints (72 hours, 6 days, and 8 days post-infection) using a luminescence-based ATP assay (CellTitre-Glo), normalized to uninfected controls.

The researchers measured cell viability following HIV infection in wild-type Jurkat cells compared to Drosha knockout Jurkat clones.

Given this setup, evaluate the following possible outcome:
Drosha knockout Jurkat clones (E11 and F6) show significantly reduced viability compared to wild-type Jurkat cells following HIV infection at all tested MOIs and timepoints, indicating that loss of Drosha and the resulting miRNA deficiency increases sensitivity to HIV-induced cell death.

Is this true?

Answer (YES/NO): NO